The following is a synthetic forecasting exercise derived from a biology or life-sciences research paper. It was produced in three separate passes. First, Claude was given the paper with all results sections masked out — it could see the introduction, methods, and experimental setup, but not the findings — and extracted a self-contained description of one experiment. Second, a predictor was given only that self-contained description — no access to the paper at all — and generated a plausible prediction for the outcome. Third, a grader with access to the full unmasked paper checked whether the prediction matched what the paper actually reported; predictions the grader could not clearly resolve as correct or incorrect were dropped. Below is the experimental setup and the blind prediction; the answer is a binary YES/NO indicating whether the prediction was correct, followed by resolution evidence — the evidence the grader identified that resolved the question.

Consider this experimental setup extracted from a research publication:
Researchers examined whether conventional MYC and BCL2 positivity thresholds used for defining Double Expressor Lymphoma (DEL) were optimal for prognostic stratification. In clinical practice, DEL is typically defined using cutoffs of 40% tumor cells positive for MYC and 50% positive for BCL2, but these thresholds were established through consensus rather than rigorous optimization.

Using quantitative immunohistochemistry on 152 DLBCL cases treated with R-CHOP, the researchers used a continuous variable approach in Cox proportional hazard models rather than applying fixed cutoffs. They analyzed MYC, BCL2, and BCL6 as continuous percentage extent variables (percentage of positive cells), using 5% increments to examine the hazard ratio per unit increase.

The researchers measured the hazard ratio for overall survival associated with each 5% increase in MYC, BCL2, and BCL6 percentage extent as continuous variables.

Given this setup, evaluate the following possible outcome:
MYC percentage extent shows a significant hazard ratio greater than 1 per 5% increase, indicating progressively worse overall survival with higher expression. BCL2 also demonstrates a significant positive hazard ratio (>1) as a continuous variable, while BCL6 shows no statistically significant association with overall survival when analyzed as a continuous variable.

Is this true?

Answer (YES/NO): NO